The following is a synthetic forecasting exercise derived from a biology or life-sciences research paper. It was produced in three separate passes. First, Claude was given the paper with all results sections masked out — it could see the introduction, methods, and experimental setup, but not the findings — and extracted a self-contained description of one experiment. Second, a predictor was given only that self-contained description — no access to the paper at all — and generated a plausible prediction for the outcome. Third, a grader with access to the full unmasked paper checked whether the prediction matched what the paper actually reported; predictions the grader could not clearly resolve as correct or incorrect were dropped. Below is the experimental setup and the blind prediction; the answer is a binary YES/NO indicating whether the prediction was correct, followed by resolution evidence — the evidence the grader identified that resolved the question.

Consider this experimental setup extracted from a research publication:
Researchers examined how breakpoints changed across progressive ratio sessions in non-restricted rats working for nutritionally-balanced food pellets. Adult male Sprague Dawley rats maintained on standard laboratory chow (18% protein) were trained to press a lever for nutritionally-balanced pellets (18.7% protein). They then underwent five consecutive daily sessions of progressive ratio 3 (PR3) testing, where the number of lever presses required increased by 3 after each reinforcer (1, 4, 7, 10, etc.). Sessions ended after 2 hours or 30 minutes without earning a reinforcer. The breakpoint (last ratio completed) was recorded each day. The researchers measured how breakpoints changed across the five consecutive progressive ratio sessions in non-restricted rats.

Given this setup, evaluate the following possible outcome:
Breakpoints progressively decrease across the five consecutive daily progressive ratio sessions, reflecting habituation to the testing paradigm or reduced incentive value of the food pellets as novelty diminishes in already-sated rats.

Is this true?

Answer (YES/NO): YES